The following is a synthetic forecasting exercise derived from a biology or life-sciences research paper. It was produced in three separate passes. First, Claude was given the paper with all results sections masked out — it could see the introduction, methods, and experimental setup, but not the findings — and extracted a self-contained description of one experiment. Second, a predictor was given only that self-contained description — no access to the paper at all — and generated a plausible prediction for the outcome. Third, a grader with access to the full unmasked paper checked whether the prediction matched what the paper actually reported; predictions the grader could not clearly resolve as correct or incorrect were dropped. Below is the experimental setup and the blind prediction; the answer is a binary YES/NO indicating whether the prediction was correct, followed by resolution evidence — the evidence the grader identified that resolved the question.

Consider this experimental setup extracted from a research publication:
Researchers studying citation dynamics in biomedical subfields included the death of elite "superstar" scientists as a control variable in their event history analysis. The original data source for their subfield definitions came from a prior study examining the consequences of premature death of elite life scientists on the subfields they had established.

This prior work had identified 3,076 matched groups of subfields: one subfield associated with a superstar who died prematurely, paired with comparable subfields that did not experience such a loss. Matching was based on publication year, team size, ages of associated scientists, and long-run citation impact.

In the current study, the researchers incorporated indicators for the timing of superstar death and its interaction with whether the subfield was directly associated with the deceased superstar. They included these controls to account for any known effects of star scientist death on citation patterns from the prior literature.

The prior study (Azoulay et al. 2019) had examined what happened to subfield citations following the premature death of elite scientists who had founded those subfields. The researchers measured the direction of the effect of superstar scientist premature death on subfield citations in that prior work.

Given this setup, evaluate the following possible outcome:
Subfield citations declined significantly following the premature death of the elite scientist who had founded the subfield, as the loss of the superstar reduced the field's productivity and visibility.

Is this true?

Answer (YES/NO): NO